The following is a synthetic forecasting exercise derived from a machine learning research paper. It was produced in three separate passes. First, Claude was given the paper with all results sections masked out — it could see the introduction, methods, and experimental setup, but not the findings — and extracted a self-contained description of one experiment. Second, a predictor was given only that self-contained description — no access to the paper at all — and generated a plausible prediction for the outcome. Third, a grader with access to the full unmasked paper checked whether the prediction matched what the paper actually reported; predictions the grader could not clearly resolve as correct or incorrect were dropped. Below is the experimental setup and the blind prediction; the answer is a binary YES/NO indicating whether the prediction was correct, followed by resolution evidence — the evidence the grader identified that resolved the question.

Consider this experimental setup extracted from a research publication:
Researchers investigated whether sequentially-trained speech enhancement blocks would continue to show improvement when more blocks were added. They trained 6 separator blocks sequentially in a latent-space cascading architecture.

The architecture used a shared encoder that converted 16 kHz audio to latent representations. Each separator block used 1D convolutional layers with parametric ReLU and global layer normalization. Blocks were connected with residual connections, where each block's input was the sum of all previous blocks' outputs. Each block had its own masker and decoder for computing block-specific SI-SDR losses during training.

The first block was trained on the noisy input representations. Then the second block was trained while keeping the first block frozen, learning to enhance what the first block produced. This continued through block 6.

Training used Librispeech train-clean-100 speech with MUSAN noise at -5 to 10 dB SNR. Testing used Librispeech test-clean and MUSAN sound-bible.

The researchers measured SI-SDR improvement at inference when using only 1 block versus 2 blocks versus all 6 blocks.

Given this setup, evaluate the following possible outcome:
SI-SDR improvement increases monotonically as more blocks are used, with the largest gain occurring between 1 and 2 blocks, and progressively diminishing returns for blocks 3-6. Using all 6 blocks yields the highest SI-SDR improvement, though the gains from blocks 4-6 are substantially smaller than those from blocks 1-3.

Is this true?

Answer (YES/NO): YES